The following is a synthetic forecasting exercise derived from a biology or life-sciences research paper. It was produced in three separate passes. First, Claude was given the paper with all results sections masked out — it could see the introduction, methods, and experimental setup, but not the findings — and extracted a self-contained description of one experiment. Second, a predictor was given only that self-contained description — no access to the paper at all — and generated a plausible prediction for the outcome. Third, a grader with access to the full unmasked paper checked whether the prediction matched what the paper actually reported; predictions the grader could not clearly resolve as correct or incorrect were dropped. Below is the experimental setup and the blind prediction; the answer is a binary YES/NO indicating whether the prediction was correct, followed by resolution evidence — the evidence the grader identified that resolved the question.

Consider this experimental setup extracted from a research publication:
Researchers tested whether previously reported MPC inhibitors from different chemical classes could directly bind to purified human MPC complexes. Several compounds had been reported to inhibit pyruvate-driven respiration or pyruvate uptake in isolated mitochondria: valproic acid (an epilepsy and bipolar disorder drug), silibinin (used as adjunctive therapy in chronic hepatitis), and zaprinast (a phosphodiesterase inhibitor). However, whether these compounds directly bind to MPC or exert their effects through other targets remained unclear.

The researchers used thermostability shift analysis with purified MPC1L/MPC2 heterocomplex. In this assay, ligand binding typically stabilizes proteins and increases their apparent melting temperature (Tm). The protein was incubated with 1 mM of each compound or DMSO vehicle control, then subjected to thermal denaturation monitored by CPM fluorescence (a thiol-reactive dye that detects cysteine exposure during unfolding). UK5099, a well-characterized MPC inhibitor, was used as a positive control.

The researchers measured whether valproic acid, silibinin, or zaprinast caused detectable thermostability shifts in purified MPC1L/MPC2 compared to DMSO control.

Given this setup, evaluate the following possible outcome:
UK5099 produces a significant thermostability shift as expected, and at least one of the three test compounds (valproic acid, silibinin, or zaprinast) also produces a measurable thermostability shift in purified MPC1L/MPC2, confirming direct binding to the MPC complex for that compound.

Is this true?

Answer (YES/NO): YES